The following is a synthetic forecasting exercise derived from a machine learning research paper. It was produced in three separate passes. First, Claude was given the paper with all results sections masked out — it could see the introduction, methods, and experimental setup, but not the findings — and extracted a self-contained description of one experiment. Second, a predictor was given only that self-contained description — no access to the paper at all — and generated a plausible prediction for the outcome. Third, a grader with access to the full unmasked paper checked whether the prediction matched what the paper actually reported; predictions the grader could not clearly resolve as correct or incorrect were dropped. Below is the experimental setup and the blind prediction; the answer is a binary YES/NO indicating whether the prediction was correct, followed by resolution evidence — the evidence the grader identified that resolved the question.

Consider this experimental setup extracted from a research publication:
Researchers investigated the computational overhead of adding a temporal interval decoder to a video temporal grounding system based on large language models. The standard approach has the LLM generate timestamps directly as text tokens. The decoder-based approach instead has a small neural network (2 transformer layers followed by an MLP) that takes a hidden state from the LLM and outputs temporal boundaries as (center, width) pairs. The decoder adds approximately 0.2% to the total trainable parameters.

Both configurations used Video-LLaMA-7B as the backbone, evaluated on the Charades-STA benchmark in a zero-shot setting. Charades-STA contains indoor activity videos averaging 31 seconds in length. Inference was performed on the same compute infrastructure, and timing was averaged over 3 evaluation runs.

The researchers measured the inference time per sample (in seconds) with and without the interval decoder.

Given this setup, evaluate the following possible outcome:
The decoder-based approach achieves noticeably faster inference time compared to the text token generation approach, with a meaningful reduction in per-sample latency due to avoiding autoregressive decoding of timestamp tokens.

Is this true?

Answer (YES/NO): NO